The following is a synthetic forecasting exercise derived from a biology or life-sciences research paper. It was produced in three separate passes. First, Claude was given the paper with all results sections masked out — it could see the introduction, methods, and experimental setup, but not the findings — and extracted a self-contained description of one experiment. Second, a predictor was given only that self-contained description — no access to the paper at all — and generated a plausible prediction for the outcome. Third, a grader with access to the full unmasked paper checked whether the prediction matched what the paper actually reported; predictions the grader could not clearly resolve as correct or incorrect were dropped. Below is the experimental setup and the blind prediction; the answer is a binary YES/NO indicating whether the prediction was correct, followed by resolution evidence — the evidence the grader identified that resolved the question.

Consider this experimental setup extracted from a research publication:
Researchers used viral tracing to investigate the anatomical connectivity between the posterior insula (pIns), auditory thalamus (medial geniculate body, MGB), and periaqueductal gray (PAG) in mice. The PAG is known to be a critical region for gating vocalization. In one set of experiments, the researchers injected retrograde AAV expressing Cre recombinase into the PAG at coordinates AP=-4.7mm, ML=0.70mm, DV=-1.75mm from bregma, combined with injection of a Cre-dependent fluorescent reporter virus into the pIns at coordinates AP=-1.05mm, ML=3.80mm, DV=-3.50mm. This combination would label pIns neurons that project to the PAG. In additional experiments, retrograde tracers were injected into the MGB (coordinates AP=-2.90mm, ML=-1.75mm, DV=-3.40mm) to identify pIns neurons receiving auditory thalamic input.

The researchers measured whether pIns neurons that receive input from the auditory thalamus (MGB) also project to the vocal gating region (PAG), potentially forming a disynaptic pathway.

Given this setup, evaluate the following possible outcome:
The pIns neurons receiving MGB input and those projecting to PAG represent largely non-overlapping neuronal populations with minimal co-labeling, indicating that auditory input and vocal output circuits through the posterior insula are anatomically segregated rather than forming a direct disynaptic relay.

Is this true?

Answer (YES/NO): NO